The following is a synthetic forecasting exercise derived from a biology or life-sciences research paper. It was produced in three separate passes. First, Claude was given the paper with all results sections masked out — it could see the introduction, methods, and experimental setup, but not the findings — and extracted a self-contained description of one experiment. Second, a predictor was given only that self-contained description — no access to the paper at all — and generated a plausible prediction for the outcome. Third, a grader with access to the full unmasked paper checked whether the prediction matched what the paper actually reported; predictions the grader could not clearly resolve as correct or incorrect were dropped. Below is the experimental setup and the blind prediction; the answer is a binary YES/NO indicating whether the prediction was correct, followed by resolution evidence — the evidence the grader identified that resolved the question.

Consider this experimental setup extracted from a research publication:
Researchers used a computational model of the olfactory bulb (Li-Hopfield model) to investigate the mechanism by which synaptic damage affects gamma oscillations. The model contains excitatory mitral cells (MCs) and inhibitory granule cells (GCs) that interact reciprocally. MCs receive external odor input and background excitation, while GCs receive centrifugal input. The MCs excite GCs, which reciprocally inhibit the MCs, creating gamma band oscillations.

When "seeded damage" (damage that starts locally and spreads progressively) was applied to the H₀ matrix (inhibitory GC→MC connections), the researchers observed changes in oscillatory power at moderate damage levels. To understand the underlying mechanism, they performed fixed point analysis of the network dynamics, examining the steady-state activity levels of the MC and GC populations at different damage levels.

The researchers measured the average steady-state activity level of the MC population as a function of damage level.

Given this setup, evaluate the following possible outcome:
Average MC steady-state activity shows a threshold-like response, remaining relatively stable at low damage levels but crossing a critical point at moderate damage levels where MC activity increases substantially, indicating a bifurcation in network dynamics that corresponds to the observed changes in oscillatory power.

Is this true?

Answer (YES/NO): NO